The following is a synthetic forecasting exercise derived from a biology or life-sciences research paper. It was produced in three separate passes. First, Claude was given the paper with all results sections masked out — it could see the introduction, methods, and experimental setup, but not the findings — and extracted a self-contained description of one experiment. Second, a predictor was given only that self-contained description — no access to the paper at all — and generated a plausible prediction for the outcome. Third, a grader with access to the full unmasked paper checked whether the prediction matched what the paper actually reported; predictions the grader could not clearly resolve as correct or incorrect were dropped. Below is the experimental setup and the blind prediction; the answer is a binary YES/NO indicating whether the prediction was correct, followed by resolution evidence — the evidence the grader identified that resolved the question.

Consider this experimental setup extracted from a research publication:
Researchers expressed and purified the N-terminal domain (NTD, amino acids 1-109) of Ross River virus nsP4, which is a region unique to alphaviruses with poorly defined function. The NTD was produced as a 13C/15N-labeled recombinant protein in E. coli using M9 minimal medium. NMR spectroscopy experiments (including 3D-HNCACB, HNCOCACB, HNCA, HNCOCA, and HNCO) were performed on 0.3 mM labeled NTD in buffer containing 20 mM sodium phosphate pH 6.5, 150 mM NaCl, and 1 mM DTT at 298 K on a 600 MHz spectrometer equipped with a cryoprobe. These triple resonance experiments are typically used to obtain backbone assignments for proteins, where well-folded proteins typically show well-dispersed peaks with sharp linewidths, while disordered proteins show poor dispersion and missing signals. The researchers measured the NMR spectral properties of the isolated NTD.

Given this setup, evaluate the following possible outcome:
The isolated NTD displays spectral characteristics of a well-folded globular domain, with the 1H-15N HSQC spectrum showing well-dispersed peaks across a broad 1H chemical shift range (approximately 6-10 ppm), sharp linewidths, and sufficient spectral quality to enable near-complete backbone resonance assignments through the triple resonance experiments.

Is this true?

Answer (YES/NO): NO